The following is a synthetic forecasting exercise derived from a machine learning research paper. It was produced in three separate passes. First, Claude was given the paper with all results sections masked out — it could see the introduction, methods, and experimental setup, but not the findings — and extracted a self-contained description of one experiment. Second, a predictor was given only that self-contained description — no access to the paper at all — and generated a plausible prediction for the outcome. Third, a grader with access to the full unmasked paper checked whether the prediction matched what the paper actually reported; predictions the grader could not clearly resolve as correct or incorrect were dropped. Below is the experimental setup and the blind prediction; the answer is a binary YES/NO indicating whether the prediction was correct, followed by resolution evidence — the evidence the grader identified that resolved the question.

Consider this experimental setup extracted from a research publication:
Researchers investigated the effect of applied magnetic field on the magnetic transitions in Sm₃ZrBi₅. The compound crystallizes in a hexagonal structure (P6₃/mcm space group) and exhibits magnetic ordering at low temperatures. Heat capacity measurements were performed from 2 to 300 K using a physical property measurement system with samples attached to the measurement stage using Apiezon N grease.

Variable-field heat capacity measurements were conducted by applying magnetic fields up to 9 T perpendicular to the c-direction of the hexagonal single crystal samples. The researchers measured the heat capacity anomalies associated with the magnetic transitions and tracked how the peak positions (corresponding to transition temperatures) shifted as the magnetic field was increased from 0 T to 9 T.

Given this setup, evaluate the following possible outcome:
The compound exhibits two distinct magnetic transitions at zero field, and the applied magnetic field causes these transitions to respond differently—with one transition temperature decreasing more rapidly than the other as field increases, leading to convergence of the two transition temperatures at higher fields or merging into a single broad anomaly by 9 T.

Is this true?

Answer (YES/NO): NO